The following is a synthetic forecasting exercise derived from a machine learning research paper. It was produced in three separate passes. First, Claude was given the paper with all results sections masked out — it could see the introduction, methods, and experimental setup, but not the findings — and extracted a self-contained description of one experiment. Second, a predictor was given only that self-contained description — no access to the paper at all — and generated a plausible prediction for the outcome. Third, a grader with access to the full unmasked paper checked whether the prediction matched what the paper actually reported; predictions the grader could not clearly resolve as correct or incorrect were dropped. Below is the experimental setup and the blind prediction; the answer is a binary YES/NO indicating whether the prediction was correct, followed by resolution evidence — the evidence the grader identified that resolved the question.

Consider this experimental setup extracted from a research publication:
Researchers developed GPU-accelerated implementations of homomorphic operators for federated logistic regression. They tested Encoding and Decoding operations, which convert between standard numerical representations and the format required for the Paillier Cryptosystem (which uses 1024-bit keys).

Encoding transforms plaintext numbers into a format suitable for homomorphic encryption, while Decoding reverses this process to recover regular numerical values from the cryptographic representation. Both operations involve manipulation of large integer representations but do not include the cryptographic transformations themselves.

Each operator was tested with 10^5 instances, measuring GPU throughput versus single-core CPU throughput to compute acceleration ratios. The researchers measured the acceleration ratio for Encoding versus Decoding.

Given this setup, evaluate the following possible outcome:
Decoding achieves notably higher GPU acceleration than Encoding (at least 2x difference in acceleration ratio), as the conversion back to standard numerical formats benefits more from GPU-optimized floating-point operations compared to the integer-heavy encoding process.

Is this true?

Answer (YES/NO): NO